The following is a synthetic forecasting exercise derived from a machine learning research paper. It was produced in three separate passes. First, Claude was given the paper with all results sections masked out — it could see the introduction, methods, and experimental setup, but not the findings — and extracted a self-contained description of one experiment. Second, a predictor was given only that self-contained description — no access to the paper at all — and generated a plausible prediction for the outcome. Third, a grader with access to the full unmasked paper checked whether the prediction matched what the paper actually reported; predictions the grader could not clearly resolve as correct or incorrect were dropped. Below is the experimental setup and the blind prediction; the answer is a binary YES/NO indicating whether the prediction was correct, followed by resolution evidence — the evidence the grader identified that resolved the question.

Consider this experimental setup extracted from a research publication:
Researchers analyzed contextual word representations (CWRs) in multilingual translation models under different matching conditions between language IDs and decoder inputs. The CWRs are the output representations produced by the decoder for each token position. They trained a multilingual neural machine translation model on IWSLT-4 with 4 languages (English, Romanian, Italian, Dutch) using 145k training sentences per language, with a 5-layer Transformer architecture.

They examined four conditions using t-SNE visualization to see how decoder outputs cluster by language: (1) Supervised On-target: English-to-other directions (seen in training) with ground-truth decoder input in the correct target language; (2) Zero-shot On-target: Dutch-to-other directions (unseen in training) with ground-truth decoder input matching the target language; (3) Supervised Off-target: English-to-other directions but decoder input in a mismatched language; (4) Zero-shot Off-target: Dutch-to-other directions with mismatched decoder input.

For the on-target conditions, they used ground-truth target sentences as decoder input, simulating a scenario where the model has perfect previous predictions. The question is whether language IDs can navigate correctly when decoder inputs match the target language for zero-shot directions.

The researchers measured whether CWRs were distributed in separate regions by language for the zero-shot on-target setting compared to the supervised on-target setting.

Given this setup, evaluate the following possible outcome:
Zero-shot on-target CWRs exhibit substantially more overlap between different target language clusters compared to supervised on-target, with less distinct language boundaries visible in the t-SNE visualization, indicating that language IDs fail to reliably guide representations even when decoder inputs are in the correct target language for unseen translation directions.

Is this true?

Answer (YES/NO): NO